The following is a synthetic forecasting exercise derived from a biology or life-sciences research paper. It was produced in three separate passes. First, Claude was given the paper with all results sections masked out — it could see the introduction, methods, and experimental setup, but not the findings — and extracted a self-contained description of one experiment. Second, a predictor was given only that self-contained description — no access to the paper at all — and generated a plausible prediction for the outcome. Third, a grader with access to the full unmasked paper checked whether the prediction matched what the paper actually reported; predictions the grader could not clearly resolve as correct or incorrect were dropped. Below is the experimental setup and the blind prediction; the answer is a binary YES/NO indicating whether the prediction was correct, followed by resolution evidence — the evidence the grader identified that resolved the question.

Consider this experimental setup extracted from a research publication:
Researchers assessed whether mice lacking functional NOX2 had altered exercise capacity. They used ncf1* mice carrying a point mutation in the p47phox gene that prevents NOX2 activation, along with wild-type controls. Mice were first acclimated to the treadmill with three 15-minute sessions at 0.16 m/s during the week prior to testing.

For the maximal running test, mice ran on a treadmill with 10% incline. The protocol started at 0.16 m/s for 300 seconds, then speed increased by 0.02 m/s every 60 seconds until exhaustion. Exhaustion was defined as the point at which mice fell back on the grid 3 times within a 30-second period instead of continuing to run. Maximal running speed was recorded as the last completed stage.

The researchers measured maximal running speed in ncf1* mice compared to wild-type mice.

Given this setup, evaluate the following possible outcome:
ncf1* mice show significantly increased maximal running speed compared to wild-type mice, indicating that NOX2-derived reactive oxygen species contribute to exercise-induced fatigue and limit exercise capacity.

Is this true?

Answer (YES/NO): NO